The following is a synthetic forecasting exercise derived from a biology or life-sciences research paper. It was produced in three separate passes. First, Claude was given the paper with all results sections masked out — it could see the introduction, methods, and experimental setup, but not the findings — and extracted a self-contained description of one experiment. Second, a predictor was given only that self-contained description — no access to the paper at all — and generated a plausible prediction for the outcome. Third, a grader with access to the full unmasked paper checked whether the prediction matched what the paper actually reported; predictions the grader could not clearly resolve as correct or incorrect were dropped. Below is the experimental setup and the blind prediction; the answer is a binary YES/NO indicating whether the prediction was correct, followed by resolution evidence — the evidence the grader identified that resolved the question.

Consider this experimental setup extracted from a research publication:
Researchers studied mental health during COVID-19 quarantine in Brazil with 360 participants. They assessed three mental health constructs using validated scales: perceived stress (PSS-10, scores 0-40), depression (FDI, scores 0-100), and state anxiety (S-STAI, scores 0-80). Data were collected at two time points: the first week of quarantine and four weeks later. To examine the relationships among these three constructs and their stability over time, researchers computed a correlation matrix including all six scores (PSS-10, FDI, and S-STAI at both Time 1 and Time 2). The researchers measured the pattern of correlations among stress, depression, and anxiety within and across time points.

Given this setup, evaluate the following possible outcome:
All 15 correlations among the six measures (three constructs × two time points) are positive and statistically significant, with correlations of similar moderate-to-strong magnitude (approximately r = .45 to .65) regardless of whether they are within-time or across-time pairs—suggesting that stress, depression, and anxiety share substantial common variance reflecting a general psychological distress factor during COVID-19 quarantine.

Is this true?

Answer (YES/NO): NO